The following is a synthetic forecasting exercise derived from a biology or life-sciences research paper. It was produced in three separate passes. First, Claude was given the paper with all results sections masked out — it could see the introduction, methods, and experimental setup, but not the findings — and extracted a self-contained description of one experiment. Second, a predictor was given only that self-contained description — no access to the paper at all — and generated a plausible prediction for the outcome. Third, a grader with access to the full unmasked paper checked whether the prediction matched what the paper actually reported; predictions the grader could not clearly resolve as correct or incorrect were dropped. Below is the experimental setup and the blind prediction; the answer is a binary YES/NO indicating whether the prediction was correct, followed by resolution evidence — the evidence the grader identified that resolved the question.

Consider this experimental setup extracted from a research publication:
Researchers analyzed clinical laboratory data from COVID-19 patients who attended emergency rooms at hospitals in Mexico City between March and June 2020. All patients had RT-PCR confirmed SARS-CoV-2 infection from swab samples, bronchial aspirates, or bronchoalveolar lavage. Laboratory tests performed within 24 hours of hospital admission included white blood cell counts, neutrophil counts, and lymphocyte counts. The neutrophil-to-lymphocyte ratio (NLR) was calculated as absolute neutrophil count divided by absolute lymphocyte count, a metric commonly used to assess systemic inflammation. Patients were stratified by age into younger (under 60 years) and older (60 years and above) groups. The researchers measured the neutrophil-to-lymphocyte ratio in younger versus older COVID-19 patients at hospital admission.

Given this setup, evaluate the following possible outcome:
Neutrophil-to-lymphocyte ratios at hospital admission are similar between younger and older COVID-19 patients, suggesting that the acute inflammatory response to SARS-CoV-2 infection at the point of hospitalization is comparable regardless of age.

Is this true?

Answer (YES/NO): NO